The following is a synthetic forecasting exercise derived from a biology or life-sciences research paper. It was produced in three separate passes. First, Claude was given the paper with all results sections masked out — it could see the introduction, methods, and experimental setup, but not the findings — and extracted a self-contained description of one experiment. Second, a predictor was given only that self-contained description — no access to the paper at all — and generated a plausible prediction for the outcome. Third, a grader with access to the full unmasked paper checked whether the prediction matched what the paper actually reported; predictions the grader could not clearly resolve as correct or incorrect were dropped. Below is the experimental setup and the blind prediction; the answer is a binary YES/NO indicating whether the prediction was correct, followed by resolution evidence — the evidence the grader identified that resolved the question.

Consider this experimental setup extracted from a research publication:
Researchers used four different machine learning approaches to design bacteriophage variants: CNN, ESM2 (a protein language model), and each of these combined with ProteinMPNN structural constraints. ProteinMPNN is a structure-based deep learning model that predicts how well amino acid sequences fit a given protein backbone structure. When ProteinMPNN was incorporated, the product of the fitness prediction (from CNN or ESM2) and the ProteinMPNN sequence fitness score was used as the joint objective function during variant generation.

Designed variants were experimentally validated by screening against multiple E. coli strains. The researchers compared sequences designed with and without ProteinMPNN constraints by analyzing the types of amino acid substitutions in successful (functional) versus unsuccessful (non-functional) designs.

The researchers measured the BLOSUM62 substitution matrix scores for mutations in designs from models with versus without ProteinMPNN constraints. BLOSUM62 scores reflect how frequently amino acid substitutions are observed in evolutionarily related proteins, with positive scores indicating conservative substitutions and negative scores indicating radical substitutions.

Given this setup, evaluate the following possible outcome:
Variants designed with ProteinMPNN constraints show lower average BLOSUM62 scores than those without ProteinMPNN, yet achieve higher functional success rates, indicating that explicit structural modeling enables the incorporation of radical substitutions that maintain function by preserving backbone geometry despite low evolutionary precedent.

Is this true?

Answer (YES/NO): NO